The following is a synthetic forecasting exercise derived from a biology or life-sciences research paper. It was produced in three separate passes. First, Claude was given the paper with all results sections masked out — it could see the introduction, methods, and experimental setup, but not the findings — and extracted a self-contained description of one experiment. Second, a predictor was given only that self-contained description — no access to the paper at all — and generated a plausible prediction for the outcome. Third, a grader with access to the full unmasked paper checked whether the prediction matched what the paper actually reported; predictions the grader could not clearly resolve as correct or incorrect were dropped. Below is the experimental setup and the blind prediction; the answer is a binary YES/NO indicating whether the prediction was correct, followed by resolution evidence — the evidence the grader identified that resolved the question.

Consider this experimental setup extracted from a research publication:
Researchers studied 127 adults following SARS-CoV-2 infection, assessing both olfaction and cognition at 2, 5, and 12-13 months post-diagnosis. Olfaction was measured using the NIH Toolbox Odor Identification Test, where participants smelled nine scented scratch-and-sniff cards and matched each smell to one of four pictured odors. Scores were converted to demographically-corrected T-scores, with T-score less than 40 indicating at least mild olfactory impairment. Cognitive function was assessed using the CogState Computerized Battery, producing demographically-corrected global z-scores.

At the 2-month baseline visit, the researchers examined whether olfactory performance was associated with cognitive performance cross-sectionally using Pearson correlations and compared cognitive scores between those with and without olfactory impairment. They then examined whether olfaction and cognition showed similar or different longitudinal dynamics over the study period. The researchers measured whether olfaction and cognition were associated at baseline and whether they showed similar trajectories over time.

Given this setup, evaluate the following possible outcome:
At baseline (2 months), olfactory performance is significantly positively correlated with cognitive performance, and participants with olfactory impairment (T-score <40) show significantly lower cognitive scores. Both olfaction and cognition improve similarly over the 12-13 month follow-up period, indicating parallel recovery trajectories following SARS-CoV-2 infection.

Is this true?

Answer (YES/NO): NO